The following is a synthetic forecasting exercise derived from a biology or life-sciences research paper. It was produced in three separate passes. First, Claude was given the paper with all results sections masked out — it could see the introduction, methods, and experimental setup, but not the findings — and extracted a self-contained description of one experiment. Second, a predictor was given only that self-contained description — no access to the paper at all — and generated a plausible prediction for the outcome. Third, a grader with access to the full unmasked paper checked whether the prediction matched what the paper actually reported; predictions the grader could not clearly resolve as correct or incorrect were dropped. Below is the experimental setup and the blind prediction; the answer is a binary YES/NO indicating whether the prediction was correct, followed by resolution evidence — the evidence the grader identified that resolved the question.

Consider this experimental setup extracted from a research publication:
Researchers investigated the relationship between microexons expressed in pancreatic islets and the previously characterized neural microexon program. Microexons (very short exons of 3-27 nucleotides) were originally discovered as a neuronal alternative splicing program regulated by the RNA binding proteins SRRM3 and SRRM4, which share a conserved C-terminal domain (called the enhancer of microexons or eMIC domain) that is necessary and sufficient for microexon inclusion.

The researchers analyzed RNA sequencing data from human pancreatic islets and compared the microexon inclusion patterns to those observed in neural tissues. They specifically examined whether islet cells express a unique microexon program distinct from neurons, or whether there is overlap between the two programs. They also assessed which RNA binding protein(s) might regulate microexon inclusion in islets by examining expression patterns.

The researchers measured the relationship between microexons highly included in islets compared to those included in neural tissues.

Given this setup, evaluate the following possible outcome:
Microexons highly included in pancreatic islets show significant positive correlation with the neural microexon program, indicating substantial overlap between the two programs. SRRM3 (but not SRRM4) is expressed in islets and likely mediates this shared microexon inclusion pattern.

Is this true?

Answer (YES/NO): YES